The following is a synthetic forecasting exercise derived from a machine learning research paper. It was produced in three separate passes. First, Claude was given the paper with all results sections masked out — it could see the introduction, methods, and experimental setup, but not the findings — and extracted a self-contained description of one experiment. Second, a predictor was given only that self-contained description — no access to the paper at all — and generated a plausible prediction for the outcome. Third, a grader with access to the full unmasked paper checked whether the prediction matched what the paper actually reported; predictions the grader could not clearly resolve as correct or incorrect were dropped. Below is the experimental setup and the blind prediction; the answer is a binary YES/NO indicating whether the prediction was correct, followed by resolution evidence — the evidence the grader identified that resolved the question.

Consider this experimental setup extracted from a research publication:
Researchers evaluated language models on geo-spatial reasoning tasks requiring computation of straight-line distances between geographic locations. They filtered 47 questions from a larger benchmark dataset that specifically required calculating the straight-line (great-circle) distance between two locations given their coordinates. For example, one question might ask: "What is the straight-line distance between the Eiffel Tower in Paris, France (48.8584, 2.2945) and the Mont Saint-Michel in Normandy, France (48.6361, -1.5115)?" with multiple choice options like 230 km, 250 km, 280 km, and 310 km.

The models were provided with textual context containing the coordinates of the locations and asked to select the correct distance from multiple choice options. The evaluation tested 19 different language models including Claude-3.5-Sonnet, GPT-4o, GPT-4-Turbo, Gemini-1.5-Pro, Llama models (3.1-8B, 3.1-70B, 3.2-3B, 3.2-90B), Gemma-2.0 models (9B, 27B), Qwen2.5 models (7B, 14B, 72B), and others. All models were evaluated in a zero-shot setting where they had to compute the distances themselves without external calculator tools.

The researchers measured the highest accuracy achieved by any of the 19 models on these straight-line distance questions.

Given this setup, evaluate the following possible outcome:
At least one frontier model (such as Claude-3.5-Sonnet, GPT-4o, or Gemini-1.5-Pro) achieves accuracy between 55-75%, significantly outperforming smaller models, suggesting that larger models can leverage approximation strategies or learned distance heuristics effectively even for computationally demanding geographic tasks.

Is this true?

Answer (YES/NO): NO